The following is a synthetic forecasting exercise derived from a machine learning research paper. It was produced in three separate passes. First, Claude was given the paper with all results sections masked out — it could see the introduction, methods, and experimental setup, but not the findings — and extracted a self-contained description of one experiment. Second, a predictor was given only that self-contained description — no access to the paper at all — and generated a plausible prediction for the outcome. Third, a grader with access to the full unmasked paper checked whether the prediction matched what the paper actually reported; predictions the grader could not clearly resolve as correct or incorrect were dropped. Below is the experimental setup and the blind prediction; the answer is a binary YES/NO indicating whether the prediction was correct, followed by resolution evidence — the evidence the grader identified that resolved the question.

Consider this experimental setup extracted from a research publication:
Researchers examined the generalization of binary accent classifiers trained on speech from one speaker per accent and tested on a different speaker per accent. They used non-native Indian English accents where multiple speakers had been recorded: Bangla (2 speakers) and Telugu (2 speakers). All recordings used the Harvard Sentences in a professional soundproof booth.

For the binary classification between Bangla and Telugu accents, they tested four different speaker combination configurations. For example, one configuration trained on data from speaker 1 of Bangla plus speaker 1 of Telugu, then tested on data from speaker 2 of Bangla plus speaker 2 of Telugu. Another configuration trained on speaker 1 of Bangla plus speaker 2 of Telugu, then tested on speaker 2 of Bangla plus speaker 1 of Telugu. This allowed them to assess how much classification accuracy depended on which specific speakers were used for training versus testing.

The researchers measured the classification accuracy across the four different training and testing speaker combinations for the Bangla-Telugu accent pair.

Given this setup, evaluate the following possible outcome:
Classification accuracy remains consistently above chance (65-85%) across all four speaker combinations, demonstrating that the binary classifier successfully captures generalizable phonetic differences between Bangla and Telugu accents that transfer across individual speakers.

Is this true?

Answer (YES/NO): NO